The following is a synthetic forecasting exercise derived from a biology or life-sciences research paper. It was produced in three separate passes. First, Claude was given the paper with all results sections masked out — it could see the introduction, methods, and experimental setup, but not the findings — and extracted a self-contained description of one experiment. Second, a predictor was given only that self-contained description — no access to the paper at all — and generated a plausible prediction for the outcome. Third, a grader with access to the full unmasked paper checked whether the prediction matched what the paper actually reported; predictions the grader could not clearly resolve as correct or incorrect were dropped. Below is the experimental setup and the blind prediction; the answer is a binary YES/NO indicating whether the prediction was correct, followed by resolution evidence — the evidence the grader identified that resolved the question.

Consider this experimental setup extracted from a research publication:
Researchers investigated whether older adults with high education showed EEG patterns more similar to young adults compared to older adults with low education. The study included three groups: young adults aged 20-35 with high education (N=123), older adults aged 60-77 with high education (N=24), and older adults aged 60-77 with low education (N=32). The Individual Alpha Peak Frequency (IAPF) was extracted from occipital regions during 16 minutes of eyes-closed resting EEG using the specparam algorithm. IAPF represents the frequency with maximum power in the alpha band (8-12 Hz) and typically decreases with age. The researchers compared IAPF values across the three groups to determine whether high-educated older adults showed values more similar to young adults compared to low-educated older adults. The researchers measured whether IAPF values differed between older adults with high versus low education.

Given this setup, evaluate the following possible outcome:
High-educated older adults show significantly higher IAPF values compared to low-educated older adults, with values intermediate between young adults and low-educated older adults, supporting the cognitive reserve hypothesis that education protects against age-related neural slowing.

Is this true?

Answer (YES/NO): NO